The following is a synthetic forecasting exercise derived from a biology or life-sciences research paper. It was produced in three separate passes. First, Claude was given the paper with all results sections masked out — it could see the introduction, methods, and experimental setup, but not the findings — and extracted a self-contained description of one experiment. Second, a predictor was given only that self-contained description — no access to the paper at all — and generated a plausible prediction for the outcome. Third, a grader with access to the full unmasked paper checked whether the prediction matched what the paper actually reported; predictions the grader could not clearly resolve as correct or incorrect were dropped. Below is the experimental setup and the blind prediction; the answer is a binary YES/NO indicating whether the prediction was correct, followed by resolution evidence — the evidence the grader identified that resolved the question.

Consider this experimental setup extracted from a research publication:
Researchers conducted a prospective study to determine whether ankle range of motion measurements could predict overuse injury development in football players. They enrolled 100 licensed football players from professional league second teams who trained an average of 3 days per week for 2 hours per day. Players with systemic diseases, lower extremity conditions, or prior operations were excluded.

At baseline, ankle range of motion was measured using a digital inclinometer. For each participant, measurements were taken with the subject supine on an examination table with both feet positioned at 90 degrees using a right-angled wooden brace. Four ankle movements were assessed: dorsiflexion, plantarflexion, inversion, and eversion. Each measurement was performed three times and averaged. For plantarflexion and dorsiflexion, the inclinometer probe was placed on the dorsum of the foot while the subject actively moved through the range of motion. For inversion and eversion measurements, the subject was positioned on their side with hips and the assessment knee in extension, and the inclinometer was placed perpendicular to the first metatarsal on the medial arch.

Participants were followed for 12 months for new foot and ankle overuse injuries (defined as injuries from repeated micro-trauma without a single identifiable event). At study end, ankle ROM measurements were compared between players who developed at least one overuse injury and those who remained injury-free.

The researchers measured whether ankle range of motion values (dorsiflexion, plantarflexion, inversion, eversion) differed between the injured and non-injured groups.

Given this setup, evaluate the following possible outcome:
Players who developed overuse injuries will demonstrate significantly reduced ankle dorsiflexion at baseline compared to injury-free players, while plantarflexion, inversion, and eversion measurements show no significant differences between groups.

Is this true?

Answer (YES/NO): NO